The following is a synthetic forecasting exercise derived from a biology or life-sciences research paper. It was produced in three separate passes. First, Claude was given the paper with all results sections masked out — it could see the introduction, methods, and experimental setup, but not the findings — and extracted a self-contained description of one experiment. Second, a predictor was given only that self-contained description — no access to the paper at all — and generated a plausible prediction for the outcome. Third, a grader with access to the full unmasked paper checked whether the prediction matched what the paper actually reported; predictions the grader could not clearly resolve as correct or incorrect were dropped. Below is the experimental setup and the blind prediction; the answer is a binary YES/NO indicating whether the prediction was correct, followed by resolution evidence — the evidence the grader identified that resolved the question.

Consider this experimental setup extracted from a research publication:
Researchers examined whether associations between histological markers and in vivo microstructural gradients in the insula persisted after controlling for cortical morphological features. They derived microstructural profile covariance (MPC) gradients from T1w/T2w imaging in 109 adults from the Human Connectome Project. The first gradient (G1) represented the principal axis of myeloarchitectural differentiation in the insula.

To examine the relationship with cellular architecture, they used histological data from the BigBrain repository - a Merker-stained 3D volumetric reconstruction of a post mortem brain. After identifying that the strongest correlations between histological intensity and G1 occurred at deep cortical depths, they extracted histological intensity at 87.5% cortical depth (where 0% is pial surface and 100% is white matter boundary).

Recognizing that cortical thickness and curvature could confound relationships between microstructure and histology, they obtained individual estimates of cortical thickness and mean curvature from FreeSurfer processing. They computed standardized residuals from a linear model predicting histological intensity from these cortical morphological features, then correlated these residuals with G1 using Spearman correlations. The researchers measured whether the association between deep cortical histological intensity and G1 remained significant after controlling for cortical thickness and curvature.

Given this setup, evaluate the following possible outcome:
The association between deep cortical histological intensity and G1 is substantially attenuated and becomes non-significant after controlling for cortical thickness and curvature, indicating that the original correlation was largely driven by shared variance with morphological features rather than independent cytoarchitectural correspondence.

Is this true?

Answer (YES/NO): NO